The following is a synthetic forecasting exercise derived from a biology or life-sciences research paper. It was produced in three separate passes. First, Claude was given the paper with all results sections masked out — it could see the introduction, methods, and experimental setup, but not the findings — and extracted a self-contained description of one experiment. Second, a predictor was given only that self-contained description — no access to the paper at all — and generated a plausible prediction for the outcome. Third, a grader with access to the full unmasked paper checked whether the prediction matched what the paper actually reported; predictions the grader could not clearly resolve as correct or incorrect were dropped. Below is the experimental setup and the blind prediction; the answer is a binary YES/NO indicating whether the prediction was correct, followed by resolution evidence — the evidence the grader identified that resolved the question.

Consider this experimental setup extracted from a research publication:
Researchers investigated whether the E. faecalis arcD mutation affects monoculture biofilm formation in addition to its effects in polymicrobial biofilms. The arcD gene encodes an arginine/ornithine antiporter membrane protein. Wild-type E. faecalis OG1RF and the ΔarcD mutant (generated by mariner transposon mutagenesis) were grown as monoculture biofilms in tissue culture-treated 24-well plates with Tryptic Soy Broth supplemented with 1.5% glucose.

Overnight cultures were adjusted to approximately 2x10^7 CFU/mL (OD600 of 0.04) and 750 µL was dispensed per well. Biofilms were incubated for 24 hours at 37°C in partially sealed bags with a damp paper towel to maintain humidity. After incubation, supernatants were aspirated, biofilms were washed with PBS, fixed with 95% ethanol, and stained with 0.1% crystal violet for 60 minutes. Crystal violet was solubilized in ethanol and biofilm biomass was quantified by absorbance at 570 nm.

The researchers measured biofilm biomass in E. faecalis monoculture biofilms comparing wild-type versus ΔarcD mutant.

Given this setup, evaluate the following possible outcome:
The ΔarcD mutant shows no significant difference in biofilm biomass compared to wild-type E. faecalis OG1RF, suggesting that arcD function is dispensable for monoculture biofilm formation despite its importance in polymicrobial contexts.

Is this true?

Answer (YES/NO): YES